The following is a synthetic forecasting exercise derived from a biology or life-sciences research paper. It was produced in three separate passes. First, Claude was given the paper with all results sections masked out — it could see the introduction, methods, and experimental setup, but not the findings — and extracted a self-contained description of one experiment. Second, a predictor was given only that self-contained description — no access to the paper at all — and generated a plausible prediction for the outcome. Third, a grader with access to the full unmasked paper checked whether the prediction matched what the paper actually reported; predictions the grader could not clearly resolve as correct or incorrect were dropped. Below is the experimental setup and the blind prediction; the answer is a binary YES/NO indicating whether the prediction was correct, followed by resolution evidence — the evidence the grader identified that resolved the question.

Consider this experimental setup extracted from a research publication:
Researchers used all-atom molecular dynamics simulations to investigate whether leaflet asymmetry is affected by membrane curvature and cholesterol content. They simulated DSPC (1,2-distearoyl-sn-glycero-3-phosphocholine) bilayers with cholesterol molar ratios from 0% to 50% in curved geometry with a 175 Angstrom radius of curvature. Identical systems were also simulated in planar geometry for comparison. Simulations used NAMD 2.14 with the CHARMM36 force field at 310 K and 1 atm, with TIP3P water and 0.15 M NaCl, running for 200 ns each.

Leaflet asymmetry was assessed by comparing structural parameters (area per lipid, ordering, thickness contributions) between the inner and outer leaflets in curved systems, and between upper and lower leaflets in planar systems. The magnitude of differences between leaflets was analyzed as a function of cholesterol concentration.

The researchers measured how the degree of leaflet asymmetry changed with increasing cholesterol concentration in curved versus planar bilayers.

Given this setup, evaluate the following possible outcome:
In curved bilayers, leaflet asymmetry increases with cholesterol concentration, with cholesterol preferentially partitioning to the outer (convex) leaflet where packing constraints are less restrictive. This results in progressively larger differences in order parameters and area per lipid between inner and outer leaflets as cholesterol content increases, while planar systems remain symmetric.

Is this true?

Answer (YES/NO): NO